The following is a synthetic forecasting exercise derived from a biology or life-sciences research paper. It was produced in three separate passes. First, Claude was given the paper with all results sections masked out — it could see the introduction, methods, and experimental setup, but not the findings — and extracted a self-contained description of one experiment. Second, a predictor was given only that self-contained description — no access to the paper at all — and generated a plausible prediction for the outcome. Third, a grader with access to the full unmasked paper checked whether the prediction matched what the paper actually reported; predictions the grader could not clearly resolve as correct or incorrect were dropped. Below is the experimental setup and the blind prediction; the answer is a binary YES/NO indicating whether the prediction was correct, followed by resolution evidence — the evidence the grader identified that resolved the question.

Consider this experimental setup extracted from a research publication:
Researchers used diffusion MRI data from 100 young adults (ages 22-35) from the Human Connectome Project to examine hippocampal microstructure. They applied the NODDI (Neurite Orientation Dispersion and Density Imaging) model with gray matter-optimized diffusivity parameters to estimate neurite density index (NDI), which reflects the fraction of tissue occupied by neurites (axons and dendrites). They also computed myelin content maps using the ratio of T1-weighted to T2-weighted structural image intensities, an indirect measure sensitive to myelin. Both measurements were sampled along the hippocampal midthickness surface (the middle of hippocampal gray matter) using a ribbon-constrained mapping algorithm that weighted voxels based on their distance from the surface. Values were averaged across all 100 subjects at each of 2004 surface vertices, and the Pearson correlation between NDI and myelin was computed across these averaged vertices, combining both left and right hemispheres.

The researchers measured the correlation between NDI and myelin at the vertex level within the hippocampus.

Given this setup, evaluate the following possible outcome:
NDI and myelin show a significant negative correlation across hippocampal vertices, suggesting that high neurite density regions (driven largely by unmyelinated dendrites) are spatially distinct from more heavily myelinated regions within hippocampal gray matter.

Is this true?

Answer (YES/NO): NO